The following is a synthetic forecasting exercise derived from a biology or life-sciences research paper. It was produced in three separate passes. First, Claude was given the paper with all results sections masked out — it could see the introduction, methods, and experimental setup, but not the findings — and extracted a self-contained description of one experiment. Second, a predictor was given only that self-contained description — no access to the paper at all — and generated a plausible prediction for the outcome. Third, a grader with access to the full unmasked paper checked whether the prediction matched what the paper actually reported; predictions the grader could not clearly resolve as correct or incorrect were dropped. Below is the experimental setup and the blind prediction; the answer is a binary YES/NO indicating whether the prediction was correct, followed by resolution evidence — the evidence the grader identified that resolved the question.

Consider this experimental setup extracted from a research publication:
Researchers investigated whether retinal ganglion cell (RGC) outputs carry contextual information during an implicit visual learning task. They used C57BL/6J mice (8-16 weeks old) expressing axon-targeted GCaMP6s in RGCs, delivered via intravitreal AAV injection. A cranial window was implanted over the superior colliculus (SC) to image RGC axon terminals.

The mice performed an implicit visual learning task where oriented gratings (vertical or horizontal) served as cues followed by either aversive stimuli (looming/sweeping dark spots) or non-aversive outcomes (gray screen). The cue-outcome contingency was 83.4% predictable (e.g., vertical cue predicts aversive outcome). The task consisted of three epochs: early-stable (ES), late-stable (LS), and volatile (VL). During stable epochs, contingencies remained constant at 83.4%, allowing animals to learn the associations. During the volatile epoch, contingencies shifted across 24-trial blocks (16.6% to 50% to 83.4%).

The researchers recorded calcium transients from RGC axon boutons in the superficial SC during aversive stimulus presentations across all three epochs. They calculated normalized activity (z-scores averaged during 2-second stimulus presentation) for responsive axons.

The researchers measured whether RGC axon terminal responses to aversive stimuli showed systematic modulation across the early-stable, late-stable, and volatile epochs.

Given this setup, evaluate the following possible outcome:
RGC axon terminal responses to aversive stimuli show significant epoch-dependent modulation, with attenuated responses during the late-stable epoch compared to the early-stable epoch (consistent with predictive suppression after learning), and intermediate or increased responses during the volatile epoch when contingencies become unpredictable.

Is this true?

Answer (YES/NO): NO